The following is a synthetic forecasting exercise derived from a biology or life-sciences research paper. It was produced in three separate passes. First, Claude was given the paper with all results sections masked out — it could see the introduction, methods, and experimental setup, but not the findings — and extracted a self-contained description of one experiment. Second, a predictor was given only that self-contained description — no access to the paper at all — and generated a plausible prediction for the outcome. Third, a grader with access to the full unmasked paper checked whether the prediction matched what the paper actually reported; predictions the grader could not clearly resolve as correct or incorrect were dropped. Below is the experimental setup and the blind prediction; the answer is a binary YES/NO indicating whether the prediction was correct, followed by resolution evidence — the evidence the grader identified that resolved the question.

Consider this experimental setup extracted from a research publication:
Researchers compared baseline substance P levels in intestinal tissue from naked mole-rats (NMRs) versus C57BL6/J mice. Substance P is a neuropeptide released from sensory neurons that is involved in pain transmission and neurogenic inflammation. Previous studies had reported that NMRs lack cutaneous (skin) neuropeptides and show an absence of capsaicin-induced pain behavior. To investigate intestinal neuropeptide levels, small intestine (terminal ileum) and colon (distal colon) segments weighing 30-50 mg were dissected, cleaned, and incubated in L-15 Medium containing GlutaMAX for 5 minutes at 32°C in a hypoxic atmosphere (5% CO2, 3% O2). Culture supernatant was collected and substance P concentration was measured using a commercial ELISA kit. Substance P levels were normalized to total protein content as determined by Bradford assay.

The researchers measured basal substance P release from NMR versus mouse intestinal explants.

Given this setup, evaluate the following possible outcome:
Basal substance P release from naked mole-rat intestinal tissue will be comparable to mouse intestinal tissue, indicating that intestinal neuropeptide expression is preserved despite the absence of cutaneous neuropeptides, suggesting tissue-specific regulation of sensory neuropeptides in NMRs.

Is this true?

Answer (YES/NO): YES